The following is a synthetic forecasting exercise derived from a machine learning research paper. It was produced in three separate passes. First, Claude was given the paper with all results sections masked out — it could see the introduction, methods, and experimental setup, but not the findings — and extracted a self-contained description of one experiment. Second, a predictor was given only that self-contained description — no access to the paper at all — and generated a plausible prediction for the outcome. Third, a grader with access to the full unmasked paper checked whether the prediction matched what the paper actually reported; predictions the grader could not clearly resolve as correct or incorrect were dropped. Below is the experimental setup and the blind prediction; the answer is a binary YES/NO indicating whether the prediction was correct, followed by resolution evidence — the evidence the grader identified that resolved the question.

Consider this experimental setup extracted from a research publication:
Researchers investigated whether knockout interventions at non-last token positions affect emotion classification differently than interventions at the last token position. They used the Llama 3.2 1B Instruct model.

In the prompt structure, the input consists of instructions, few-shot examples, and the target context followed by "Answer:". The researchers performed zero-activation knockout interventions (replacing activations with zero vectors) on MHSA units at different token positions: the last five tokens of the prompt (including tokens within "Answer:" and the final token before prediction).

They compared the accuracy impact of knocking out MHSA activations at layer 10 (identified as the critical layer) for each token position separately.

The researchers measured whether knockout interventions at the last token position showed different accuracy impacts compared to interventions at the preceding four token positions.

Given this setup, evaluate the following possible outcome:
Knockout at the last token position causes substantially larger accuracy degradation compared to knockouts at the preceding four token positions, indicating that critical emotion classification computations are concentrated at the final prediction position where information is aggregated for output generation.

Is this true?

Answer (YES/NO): YES